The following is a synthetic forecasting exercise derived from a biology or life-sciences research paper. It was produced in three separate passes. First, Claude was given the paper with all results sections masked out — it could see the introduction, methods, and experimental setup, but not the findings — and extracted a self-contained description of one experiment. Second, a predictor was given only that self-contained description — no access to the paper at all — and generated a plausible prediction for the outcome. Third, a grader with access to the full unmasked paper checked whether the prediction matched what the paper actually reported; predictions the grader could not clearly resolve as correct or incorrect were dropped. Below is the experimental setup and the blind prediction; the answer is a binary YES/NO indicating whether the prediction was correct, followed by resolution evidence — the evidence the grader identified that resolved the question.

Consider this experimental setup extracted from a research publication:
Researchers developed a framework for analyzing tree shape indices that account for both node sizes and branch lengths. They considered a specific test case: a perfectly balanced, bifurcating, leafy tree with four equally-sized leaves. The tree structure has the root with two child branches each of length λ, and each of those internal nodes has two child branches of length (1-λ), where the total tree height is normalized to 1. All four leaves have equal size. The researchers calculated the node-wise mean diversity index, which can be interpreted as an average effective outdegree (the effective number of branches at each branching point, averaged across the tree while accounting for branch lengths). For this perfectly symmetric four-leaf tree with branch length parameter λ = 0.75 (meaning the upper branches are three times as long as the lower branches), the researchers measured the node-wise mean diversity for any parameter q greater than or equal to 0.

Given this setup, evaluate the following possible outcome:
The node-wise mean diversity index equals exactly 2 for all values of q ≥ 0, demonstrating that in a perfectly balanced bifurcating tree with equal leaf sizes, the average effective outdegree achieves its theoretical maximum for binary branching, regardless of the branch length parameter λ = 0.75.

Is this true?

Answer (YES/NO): YES